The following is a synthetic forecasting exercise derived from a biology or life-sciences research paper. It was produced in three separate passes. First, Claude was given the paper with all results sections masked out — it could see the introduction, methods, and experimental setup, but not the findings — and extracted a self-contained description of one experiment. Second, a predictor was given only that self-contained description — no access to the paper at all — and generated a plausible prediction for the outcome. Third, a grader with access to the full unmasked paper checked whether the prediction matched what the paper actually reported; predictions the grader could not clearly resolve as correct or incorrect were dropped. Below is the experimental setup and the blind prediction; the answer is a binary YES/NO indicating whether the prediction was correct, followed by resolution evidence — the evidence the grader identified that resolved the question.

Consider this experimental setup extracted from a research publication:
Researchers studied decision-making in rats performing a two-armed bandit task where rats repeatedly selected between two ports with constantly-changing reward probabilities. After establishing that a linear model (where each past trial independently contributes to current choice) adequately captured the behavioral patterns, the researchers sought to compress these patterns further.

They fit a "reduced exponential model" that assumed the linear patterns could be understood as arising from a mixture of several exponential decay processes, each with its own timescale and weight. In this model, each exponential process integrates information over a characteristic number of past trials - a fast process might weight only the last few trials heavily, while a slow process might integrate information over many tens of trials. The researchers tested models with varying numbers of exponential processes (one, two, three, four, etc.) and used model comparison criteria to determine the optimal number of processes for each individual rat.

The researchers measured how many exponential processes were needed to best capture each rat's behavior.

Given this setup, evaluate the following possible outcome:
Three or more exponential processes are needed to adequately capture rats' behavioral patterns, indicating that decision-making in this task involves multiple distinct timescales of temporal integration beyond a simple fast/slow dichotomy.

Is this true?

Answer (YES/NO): YES